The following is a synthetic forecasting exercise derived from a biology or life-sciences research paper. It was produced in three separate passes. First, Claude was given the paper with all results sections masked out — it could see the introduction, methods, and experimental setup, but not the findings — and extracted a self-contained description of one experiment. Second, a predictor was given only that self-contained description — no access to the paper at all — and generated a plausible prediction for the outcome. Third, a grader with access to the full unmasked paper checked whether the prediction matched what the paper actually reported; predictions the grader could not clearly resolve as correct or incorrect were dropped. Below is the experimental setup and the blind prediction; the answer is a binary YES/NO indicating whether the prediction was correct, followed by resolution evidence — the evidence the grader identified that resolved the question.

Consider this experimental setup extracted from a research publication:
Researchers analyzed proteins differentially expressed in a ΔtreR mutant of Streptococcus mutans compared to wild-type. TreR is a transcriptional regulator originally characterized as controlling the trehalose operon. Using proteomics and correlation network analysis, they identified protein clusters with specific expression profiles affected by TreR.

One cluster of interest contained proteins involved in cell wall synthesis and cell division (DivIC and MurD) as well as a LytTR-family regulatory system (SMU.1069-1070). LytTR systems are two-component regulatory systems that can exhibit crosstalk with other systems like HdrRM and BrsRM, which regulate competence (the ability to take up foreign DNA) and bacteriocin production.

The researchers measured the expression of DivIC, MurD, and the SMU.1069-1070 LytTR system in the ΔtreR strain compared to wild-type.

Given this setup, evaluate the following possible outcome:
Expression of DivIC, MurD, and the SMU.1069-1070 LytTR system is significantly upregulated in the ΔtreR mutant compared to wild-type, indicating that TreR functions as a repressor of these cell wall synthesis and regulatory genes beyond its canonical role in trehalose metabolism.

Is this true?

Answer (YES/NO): YES